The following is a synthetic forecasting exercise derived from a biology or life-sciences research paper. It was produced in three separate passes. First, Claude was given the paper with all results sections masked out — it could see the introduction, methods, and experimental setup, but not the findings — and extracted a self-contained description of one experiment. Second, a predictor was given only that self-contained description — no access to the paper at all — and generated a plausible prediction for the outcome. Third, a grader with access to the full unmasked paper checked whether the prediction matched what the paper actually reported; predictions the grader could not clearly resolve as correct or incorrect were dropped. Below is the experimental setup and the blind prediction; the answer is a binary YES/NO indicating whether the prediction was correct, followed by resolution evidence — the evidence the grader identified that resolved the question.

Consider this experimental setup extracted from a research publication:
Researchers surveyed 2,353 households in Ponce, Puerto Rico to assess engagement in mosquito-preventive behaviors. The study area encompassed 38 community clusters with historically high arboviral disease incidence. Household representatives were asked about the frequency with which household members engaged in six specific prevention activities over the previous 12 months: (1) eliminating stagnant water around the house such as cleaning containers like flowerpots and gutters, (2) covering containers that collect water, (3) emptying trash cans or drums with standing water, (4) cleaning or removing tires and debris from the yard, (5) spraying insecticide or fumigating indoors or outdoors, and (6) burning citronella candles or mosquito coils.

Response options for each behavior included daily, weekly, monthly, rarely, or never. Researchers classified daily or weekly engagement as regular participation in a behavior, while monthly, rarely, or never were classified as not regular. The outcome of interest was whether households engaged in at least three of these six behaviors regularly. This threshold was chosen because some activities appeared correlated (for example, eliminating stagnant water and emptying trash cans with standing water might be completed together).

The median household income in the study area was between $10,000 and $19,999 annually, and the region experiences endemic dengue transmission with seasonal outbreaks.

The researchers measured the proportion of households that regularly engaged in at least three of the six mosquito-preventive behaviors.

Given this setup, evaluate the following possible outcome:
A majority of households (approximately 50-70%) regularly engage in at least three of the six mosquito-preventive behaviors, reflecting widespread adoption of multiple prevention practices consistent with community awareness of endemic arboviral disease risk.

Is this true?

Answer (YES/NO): NO